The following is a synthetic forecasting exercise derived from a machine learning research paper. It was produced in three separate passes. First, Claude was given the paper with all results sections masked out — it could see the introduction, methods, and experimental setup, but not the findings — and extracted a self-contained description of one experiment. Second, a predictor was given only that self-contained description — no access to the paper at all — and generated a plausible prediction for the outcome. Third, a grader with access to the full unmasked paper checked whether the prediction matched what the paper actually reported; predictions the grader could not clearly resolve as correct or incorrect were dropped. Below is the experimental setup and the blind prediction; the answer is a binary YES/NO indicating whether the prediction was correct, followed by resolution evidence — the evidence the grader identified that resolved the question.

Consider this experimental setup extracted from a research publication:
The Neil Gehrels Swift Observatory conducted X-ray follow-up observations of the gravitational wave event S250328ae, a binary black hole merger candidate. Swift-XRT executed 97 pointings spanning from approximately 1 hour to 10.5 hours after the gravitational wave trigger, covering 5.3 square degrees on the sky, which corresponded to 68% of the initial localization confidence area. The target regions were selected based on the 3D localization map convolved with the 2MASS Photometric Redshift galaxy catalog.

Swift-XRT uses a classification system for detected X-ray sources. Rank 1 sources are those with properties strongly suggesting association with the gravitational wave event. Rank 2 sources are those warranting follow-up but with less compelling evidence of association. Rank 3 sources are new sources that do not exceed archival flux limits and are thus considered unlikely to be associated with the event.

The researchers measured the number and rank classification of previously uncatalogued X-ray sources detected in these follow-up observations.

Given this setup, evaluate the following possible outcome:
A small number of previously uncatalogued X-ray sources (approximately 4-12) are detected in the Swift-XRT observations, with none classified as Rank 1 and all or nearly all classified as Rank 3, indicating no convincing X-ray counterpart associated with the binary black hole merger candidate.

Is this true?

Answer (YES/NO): NO